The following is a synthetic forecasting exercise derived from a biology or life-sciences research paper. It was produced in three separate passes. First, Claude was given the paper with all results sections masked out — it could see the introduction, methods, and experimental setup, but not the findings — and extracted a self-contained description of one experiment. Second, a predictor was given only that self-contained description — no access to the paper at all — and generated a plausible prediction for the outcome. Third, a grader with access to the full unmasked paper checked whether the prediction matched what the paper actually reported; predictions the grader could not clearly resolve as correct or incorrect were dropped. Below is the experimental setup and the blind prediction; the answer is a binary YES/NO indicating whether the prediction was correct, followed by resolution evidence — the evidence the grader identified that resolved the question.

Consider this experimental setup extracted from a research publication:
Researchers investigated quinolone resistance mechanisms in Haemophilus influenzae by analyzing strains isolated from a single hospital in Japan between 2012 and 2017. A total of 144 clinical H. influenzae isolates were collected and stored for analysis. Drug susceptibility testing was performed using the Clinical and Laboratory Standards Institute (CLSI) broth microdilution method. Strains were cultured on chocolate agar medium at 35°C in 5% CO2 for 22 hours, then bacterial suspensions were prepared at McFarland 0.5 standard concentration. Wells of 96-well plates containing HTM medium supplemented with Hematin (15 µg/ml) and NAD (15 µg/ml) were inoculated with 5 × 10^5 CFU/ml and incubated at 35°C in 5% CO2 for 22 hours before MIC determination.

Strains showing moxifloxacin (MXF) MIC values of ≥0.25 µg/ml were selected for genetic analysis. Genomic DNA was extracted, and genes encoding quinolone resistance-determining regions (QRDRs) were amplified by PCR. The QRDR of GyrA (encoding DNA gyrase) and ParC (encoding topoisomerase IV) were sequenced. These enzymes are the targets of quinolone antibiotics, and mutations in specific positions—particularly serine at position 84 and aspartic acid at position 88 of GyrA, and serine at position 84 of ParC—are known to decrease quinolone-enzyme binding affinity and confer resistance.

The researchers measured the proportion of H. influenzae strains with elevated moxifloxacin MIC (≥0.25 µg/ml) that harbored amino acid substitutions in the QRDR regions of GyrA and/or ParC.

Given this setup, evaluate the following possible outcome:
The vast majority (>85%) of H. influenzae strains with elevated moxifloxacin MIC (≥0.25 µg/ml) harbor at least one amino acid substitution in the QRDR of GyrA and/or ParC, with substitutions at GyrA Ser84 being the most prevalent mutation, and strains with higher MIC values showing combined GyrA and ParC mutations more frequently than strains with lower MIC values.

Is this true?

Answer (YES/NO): NO